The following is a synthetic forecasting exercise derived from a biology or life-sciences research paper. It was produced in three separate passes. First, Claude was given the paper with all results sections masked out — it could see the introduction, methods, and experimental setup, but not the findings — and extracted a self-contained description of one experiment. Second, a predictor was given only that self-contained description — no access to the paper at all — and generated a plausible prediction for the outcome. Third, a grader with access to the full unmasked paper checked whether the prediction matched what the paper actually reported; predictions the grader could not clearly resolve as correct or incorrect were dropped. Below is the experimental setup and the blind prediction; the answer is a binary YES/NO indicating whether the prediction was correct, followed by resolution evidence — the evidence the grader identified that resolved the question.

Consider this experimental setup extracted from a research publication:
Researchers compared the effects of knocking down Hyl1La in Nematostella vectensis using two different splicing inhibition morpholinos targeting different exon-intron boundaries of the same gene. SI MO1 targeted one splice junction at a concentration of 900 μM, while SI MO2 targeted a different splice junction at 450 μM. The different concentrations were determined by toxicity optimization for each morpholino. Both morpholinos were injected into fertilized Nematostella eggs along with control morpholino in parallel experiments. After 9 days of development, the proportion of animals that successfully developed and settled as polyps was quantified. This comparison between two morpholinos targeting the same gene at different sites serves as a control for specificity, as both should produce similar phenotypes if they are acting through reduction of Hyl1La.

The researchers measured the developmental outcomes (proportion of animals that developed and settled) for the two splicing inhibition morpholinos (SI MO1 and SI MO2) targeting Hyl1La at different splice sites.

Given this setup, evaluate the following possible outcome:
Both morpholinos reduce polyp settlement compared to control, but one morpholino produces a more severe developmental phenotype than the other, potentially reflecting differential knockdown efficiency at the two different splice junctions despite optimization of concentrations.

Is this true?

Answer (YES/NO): NO